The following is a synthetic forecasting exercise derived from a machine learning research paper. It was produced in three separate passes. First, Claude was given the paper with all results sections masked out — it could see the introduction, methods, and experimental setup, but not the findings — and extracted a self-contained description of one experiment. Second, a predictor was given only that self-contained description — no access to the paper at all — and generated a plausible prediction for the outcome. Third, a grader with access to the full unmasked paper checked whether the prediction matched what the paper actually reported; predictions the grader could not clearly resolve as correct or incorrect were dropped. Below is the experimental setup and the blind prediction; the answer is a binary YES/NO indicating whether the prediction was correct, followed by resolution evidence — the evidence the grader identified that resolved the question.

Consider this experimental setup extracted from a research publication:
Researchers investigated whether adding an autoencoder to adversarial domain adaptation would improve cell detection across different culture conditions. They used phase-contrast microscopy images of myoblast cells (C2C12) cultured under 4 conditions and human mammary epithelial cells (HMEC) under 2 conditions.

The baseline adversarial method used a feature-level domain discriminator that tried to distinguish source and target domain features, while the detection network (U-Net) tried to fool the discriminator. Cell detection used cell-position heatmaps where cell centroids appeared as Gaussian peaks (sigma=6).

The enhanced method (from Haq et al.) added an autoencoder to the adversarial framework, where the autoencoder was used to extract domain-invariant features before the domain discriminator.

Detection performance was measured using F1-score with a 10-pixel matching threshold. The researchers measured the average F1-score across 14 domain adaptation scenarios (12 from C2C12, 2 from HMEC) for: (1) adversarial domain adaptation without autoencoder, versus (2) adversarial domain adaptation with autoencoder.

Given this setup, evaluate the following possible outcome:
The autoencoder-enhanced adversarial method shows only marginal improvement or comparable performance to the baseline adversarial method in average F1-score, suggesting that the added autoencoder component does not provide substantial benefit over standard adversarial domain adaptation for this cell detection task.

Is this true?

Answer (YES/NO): YES